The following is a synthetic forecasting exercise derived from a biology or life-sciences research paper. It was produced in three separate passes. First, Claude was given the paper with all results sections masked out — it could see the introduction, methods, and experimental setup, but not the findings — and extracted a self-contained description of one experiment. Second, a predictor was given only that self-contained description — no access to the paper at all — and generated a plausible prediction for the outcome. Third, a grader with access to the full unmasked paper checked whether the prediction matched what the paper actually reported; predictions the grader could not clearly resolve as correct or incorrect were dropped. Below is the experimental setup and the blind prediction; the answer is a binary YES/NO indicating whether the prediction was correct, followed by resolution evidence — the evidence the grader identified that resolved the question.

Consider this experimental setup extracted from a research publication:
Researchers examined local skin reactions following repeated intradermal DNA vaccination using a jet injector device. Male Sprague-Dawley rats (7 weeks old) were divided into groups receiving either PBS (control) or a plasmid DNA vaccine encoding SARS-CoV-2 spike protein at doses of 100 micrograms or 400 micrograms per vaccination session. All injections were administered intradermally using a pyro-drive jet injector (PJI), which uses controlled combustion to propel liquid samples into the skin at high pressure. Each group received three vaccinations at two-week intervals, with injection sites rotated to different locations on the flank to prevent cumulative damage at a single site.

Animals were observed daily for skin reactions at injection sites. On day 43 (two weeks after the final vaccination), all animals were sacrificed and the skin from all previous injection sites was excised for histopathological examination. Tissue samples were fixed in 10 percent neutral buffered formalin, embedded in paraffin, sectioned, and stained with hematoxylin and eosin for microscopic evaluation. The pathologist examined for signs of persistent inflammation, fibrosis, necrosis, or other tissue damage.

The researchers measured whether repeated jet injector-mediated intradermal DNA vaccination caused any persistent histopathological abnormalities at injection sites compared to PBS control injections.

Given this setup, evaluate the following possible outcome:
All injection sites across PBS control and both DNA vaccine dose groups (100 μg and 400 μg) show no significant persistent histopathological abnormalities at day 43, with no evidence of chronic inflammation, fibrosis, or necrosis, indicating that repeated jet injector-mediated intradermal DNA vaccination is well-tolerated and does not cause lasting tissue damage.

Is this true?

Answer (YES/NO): YES